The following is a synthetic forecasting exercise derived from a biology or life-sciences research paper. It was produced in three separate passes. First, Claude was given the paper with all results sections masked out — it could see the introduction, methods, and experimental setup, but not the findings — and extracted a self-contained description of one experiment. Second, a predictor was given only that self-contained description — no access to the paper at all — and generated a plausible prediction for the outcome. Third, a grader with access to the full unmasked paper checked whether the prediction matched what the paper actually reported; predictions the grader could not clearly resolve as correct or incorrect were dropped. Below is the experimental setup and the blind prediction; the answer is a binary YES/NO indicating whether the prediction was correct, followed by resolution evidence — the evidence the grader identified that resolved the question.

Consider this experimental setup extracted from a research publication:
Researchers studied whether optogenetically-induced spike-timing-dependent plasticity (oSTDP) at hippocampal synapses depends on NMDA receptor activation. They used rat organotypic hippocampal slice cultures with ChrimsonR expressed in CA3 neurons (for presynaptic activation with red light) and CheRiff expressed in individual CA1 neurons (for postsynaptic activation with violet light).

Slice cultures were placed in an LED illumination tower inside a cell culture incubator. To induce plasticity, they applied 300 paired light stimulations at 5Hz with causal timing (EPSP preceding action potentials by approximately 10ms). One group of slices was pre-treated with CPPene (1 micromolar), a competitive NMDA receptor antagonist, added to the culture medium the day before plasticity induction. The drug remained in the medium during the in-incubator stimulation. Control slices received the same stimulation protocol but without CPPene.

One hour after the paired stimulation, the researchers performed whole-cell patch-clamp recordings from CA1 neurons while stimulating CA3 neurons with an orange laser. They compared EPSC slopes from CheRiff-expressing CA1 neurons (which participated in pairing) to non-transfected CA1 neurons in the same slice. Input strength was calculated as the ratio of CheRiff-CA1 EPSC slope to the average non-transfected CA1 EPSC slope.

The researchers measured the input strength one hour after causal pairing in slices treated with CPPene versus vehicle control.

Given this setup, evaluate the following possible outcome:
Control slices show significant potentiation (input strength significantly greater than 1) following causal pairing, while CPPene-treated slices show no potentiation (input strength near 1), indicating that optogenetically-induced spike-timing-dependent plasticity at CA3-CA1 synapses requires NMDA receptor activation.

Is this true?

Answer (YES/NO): YES